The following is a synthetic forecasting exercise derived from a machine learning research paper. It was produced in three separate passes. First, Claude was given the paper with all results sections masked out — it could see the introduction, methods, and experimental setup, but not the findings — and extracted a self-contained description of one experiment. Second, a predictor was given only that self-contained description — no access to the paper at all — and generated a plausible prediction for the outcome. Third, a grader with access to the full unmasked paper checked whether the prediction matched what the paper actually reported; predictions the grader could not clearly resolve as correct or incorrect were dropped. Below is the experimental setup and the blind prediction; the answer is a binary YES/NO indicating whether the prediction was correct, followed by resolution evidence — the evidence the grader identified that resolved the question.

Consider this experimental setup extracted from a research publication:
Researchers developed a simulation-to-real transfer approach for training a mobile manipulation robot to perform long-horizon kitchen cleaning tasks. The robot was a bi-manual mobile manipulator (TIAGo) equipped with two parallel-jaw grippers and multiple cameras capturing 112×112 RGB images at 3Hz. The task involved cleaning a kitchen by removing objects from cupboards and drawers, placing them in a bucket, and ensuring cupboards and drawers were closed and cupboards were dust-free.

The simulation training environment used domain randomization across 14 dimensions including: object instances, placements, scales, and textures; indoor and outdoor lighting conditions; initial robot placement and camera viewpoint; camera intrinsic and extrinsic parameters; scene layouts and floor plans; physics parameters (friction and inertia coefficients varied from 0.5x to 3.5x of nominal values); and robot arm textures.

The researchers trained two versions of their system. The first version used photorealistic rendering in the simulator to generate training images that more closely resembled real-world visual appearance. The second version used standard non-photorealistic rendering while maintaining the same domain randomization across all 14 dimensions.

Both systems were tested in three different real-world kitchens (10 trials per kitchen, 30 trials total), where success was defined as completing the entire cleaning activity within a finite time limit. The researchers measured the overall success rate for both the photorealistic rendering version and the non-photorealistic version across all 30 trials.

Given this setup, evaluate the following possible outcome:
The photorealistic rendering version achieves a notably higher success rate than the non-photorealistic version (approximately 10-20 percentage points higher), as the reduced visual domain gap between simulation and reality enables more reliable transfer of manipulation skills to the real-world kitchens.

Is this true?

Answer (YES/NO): NO